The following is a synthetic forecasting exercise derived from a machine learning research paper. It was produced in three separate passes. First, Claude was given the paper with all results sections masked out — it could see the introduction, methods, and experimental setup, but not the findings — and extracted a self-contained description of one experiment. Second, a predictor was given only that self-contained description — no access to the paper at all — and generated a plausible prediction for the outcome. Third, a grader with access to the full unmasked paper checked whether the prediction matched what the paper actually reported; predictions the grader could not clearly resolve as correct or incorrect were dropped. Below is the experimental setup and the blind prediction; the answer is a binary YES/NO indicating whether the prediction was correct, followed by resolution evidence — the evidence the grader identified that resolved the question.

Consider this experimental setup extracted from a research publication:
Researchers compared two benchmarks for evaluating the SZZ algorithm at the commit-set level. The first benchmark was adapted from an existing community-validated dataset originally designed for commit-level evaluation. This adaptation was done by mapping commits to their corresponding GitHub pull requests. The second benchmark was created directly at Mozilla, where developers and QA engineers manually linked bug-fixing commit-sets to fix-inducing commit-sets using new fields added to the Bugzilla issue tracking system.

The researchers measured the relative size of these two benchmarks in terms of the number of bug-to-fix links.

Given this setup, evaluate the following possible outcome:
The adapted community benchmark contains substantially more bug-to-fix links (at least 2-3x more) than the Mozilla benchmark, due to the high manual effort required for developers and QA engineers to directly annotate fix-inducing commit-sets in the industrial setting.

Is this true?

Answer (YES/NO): NO